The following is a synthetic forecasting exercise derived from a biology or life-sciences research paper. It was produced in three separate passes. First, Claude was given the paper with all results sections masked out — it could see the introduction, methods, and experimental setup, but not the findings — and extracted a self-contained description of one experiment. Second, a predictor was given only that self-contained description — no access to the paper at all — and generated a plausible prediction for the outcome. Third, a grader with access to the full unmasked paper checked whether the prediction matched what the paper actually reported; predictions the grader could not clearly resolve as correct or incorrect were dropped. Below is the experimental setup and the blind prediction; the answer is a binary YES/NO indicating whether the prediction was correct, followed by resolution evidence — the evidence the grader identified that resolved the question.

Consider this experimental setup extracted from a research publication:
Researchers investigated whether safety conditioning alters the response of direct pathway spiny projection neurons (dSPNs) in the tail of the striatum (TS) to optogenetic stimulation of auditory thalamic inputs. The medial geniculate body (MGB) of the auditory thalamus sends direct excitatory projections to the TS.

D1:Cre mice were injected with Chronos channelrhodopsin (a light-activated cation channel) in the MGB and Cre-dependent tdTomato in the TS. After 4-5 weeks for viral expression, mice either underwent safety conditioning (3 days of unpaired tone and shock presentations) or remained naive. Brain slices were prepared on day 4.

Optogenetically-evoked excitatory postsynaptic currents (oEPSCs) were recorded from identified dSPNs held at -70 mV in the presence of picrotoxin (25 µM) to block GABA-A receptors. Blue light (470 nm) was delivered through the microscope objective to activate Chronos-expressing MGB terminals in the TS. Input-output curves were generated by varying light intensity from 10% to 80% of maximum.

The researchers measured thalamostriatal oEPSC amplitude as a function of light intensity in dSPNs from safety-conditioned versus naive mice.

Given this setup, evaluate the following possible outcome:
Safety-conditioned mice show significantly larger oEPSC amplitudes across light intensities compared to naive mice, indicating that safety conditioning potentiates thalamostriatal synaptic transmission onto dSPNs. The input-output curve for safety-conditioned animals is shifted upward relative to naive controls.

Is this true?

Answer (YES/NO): YES